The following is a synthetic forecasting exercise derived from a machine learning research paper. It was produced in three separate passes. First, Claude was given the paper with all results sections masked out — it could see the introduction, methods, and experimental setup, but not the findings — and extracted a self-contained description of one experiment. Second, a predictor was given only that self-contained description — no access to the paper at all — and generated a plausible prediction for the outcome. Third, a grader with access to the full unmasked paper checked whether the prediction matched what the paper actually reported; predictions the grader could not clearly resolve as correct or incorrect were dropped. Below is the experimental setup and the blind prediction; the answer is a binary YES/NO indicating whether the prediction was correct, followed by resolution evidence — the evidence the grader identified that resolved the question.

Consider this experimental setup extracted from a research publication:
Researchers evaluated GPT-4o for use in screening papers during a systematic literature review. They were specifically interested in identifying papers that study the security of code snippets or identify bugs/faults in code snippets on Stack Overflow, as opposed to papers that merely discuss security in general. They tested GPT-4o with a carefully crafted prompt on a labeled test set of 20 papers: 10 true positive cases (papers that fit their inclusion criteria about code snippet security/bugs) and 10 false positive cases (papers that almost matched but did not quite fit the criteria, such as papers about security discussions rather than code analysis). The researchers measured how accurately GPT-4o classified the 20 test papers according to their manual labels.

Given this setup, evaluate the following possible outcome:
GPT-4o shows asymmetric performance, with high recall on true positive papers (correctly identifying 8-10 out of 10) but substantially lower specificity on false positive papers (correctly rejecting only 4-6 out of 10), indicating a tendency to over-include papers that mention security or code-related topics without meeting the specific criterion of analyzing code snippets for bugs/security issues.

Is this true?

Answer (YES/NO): NO